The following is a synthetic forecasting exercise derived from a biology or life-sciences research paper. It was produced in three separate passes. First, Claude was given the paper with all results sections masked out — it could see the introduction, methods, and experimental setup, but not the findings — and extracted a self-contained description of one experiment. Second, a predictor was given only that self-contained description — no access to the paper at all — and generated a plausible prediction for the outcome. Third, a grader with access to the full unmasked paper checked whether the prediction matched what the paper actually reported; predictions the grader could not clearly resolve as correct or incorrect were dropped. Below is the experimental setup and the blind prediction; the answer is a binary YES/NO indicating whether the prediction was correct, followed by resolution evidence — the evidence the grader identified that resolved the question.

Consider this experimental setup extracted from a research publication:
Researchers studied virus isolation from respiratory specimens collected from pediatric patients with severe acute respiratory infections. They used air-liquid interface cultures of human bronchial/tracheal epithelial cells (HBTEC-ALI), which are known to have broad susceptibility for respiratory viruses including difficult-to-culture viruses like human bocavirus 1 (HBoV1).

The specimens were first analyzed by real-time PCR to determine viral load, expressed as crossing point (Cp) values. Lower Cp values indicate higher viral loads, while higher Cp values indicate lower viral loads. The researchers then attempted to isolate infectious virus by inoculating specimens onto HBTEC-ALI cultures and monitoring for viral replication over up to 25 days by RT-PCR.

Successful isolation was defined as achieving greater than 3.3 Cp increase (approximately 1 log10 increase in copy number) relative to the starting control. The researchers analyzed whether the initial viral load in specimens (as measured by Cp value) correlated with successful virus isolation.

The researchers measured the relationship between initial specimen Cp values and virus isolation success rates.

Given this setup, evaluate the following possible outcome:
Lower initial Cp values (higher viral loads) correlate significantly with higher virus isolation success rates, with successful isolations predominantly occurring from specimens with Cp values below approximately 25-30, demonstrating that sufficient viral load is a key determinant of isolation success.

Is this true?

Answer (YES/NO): YES